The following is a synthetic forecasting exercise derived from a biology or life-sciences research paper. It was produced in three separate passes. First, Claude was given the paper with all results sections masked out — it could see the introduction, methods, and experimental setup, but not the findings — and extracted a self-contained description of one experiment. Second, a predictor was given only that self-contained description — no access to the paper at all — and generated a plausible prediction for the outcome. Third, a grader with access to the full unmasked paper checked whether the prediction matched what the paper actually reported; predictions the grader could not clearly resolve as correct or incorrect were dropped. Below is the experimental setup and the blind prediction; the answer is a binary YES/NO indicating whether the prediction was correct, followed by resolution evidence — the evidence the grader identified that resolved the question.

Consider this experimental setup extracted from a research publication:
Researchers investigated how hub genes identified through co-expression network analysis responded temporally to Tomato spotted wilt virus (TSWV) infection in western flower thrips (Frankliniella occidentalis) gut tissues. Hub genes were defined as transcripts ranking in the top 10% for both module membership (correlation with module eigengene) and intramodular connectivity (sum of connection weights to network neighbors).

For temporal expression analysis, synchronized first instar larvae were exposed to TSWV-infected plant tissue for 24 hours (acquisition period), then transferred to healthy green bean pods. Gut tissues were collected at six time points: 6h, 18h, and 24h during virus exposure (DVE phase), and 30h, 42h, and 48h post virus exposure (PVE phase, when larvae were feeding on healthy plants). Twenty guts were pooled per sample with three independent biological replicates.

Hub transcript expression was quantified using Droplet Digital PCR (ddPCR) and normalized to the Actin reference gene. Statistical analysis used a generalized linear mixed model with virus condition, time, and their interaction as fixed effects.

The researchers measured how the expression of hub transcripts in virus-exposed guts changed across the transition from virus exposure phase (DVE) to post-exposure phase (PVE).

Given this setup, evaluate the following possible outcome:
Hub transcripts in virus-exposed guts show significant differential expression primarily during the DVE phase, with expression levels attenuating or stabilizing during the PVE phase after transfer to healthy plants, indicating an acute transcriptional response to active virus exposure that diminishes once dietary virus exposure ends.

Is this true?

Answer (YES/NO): NO